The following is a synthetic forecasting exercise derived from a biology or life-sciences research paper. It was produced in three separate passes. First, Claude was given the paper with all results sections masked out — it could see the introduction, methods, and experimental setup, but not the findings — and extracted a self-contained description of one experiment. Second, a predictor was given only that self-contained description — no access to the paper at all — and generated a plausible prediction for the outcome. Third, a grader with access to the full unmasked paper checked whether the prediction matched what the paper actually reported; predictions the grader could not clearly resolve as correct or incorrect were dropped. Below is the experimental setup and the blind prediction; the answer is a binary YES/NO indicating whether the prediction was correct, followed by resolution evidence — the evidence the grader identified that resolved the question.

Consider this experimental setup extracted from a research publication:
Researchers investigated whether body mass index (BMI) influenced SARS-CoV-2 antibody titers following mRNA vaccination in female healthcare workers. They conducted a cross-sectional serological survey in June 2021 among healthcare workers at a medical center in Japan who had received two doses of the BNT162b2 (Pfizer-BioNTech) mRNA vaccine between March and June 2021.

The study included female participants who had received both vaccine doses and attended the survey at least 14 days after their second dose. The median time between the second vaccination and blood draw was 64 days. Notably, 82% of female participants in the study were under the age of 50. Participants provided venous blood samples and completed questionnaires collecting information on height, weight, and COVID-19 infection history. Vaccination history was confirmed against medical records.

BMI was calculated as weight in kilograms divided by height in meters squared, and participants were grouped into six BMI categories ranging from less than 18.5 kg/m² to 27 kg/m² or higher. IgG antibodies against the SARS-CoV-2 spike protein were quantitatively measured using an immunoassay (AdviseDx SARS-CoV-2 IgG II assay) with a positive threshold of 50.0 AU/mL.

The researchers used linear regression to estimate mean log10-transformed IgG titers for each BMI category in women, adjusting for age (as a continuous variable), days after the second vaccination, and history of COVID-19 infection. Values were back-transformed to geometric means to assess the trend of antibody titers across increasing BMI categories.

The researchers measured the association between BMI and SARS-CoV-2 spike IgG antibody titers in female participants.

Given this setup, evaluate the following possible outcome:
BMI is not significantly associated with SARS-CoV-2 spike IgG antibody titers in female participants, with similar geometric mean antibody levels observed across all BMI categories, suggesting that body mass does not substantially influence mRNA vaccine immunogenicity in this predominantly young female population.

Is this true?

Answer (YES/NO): YES